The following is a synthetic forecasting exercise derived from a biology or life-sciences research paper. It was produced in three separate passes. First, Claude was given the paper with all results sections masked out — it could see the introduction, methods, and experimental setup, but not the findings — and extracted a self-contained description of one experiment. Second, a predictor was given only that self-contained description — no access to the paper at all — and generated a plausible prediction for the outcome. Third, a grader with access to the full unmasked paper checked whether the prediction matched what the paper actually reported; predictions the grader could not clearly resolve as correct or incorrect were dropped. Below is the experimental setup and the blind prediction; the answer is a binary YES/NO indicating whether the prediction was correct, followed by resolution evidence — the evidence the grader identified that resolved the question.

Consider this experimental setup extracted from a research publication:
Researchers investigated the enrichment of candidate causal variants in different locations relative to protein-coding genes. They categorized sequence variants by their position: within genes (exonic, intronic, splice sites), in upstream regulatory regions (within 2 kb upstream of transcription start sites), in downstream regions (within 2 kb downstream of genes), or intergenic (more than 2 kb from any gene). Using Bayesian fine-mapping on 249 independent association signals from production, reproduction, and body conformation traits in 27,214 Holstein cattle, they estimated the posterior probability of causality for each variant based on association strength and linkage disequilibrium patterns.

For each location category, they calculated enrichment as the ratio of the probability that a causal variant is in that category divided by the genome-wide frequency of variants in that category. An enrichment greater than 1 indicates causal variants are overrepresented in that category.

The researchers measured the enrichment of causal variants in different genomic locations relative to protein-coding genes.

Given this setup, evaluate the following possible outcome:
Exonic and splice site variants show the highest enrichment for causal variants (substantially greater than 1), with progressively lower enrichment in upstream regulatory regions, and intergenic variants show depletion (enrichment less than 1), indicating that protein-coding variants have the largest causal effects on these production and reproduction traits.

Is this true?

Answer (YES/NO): NO